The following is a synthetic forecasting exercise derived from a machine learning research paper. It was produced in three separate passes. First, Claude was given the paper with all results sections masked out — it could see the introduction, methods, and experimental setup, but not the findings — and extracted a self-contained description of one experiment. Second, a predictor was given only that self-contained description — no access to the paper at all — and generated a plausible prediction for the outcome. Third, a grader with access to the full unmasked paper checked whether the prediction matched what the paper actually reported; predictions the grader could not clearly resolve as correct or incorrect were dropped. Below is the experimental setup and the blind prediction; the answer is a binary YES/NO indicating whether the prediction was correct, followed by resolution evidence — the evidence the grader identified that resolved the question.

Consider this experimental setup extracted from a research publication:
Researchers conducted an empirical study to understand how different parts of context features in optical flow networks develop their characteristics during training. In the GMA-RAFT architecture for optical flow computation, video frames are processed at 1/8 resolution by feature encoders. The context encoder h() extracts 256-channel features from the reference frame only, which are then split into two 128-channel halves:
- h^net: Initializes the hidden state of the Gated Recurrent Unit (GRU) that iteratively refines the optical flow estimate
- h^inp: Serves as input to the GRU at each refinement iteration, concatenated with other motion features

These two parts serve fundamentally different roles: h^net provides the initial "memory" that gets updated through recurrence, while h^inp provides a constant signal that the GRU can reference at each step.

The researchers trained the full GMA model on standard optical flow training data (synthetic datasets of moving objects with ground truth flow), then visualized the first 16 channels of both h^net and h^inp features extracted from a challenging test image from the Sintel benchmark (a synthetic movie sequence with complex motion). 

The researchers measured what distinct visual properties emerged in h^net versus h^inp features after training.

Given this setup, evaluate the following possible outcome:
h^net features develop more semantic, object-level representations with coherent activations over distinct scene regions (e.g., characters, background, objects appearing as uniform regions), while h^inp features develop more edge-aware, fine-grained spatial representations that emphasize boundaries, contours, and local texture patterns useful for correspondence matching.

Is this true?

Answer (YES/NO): NO